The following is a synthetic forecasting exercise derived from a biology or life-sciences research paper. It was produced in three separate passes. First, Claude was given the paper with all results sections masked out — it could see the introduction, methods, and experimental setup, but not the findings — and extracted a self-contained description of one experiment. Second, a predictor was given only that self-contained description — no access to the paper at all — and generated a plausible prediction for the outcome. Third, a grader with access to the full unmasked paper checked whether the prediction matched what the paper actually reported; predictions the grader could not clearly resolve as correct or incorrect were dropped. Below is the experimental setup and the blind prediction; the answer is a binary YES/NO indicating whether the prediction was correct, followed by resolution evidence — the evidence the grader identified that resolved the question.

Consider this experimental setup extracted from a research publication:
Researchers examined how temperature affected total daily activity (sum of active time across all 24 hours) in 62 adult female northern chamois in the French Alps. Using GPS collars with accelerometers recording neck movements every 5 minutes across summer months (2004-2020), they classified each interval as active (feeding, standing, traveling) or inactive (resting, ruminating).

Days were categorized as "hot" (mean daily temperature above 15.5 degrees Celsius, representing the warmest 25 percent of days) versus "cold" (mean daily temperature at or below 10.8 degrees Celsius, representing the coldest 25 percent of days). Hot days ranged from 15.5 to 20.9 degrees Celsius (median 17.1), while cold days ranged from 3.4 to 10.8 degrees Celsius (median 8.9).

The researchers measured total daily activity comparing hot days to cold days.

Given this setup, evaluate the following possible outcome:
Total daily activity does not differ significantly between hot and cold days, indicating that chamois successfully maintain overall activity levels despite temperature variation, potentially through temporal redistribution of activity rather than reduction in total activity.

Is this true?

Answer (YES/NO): NO